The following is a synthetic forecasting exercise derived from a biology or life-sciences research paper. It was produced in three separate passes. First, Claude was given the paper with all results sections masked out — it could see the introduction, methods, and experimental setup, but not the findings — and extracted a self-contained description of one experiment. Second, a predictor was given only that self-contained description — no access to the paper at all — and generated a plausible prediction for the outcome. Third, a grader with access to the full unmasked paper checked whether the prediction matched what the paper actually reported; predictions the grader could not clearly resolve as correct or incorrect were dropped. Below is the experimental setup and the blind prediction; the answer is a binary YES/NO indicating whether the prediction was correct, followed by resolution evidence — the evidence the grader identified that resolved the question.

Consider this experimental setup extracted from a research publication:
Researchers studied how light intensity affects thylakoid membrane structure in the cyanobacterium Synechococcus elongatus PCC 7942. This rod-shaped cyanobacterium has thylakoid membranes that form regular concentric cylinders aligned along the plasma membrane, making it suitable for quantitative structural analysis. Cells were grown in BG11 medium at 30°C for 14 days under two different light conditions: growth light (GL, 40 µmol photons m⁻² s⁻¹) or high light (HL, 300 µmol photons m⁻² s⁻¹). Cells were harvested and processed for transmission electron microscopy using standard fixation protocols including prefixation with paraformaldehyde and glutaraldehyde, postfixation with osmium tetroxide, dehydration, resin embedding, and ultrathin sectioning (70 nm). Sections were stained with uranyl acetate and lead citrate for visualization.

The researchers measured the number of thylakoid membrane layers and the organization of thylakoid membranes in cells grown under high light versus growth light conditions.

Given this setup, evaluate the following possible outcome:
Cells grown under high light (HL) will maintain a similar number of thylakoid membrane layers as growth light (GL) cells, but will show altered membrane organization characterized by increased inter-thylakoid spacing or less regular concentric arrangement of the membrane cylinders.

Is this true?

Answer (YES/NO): NO